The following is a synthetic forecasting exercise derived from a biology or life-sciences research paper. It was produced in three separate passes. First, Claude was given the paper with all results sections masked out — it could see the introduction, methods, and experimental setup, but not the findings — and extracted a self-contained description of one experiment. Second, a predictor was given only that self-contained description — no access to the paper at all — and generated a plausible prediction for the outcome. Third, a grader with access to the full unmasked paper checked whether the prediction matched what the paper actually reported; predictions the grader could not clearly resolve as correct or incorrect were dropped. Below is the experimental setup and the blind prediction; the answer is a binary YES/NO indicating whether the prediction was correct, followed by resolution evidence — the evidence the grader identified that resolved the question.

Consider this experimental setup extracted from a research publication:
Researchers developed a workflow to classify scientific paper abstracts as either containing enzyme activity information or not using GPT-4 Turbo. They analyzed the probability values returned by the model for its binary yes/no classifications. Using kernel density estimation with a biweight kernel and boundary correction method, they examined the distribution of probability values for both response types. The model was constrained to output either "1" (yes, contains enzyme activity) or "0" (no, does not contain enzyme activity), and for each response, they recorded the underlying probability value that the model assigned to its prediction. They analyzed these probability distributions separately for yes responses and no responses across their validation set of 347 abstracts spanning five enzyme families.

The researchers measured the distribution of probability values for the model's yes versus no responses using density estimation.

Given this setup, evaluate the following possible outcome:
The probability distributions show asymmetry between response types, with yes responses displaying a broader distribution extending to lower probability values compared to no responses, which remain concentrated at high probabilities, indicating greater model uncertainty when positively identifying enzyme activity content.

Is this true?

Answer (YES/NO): NO